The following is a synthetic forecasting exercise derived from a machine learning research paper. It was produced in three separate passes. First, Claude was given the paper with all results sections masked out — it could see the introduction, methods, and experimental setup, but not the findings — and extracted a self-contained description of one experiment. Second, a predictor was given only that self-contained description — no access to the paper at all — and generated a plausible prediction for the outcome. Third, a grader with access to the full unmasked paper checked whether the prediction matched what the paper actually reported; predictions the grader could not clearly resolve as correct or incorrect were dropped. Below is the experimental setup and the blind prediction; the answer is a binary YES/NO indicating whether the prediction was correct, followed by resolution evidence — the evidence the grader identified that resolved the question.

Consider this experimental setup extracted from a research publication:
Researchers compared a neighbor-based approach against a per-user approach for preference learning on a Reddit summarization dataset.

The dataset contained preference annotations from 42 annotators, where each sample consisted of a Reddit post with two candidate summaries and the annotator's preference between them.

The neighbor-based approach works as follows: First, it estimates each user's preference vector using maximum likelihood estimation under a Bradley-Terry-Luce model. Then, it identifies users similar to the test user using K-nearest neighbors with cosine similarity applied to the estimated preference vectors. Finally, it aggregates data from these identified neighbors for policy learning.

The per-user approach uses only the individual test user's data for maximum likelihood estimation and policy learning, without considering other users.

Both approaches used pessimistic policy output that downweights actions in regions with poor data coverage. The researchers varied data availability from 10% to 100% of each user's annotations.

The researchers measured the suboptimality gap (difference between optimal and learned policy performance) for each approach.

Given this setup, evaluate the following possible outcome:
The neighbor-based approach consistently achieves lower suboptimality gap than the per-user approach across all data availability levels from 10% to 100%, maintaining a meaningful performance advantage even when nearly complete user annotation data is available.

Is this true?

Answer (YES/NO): NO